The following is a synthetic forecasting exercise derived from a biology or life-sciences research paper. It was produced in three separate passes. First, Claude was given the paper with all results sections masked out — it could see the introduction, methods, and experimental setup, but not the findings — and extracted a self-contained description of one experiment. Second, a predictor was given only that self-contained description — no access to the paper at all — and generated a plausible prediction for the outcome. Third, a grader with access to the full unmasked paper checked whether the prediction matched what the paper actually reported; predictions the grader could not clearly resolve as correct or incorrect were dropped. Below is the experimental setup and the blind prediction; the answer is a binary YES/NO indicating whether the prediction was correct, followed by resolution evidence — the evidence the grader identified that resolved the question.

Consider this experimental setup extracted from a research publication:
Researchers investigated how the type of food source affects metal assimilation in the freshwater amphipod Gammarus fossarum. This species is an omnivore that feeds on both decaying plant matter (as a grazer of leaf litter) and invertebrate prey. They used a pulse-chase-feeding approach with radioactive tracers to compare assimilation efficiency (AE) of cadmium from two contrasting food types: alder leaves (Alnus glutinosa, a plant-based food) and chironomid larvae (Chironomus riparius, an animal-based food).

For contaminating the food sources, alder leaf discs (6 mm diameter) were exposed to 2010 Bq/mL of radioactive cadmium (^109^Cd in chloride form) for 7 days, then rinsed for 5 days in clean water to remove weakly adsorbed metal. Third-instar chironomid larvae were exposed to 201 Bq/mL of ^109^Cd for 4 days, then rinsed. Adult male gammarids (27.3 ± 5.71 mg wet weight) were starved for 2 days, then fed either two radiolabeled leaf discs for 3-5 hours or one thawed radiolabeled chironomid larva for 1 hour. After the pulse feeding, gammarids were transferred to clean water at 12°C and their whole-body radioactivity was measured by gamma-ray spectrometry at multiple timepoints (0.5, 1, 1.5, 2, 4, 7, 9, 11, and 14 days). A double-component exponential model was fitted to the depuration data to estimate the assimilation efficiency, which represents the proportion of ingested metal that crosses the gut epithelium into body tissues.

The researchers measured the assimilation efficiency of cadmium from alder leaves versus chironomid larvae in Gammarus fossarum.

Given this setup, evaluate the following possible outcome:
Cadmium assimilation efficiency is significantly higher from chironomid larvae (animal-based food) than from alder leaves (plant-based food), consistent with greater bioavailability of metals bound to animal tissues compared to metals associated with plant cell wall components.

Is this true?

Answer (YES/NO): NO